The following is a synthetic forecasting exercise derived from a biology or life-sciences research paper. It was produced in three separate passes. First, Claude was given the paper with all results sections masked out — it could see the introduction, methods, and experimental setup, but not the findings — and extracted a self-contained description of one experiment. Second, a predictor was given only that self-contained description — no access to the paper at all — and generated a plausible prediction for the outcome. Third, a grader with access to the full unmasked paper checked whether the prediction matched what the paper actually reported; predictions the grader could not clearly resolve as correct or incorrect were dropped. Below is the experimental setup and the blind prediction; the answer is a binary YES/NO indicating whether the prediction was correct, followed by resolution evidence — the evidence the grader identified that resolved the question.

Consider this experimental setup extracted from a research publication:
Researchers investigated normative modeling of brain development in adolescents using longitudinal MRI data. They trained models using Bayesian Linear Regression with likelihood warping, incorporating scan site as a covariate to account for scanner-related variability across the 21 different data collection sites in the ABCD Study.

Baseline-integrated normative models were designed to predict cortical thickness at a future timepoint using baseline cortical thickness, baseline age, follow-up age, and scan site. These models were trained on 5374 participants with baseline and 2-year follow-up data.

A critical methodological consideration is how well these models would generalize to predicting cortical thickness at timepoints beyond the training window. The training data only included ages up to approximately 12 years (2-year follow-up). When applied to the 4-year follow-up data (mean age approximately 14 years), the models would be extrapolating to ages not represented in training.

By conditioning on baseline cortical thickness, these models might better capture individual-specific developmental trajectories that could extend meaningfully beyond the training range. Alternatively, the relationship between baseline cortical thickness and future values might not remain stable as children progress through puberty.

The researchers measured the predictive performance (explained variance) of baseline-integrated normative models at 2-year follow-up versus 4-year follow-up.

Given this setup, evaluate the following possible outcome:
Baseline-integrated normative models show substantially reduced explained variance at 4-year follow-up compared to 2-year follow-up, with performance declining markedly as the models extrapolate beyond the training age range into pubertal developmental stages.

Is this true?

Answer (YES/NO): NO